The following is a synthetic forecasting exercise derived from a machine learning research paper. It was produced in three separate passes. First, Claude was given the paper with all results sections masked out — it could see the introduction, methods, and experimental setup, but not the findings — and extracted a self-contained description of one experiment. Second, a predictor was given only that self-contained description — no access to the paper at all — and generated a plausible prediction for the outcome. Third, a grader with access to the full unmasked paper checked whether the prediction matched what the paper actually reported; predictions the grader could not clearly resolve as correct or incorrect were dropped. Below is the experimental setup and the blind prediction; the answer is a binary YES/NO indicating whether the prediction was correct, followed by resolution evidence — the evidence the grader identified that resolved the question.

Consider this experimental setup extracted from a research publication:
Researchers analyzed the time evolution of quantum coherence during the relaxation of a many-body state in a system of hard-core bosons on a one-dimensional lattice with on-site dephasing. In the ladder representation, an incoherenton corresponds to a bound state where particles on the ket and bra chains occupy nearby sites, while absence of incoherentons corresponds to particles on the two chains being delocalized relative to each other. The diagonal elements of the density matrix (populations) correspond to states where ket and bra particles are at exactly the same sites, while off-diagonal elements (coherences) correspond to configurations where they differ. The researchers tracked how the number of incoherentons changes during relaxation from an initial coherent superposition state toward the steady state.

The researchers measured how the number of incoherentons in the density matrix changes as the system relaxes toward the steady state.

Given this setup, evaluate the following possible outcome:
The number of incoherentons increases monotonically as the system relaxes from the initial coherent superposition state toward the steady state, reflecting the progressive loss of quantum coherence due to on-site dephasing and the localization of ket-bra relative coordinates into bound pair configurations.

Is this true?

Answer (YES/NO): YES